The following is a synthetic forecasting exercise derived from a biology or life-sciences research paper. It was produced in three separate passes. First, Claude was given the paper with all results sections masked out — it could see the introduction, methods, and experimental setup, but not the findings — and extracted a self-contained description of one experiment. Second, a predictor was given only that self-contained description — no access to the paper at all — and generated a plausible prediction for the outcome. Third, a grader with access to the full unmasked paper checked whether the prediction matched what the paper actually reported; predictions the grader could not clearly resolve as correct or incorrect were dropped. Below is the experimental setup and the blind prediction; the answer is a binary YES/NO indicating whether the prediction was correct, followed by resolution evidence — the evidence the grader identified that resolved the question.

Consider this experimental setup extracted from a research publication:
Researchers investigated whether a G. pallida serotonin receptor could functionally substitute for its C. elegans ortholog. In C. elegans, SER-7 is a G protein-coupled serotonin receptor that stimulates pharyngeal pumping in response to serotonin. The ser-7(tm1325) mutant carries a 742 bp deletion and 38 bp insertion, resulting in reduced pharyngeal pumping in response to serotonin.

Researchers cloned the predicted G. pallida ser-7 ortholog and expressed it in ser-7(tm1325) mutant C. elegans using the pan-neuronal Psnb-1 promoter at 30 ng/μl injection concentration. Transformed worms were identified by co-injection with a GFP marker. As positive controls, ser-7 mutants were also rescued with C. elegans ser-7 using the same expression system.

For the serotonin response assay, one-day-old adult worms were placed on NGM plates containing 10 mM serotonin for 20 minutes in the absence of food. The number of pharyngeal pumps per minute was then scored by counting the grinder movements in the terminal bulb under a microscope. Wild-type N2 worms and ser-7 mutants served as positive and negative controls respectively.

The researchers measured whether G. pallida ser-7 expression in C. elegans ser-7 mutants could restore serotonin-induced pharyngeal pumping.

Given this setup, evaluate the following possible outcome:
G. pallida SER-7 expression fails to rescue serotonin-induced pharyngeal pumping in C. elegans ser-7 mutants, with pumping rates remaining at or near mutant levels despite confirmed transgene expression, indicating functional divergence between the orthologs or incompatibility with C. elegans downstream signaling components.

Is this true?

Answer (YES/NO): NO